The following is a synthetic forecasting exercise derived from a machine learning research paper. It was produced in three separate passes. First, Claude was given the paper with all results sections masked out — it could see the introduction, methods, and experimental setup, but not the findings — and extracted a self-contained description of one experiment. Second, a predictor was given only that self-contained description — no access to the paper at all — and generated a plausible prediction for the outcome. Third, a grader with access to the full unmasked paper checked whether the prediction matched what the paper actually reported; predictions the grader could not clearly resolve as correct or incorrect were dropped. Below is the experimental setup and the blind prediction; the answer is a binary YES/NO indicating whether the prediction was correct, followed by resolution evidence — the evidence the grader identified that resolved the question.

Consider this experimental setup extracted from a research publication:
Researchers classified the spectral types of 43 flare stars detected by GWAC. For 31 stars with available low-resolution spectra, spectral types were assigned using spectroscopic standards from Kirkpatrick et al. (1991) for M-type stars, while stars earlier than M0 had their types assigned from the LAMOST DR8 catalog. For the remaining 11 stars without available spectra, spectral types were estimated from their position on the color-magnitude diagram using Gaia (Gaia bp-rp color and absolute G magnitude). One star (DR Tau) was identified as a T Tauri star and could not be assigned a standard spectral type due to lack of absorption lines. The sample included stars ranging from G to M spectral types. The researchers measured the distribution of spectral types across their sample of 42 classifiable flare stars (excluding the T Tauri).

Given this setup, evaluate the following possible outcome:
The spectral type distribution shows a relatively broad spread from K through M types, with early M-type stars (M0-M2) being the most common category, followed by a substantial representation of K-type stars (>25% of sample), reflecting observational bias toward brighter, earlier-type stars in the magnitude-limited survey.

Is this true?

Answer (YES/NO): NO